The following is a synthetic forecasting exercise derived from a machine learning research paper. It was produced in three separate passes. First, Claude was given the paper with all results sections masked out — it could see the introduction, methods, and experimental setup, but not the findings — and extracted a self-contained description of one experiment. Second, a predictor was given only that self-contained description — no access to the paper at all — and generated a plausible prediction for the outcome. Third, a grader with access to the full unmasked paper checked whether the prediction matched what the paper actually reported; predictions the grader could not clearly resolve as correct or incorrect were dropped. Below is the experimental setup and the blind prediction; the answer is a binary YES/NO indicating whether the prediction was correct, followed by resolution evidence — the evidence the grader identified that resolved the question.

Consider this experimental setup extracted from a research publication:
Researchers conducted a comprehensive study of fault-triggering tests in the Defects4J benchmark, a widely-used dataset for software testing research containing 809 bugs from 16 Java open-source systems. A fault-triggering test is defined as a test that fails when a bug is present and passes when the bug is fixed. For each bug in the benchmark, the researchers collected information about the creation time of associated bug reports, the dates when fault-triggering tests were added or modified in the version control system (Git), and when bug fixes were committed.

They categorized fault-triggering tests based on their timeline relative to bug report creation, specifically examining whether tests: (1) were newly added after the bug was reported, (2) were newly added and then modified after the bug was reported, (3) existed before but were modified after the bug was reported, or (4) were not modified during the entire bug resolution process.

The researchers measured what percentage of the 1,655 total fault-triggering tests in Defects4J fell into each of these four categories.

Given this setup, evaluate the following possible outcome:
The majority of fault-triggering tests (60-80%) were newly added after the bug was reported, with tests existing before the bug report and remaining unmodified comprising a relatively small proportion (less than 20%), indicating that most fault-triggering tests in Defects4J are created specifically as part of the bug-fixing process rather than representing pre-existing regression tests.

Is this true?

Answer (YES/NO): NO